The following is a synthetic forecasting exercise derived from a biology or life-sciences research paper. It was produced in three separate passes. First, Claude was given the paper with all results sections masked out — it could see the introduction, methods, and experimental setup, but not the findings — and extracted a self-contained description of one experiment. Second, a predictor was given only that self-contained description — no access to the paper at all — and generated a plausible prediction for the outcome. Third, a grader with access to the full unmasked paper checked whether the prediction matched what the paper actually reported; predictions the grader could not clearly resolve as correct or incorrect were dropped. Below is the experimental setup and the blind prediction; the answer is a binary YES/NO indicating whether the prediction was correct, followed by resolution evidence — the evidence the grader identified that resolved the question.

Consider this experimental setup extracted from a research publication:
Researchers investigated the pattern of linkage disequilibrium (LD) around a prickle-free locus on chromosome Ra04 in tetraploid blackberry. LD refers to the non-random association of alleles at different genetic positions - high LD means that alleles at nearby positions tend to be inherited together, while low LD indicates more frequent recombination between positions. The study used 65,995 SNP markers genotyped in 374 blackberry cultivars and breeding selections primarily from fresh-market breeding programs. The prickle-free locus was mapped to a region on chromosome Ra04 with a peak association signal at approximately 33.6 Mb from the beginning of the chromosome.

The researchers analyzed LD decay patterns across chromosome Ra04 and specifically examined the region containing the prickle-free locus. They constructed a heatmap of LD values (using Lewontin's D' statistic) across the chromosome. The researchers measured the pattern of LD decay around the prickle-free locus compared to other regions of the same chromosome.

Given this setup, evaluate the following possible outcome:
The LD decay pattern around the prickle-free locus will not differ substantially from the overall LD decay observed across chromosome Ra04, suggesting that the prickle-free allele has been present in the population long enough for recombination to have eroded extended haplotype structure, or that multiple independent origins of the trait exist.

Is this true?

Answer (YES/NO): NO